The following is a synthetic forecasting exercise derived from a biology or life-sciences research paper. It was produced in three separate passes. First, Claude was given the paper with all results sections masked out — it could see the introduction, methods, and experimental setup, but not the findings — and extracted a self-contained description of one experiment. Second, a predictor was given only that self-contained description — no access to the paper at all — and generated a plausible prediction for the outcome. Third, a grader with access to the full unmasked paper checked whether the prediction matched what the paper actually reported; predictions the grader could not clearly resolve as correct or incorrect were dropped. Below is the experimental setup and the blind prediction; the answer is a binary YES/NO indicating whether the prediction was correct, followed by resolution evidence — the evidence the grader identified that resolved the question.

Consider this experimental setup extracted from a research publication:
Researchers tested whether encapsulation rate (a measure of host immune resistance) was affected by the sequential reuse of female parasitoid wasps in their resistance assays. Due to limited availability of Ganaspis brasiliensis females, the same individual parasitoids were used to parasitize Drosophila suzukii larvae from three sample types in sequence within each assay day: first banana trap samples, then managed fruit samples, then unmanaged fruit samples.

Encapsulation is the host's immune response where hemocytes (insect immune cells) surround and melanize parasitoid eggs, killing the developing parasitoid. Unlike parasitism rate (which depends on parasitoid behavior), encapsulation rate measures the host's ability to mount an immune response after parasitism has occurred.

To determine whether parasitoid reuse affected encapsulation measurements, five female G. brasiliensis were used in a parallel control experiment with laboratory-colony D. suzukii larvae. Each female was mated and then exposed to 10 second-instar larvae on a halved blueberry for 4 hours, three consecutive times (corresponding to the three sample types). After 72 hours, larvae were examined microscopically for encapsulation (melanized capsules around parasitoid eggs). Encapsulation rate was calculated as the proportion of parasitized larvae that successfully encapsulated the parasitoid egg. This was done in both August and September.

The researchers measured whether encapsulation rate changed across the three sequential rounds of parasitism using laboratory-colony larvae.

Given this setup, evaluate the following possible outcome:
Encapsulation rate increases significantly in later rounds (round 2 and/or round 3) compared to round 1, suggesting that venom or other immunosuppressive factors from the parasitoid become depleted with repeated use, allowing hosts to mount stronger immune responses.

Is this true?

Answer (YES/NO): NO